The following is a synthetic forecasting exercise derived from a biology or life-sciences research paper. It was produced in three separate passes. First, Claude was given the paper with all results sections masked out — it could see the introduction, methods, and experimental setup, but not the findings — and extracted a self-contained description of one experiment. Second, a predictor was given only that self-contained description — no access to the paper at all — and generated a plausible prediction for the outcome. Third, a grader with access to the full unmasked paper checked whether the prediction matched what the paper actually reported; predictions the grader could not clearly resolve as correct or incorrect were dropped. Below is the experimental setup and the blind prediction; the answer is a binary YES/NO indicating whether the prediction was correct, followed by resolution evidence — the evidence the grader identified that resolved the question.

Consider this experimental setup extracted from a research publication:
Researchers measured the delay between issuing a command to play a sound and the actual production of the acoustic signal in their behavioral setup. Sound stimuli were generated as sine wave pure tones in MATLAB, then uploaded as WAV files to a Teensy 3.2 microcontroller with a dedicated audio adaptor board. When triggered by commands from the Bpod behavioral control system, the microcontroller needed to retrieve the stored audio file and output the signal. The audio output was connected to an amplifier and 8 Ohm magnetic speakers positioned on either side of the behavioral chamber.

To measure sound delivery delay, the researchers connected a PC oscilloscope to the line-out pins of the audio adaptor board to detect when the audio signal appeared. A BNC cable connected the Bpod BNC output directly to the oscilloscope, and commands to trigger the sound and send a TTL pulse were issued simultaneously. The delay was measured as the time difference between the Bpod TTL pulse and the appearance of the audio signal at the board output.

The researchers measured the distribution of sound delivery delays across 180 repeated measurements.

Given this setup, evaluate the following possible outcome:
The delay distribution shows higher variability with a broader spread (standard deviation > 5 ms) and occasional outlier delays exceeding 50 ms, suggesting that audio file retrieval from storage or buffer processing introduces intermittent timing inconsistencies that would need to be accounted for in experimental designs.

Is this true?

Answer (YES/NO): NO